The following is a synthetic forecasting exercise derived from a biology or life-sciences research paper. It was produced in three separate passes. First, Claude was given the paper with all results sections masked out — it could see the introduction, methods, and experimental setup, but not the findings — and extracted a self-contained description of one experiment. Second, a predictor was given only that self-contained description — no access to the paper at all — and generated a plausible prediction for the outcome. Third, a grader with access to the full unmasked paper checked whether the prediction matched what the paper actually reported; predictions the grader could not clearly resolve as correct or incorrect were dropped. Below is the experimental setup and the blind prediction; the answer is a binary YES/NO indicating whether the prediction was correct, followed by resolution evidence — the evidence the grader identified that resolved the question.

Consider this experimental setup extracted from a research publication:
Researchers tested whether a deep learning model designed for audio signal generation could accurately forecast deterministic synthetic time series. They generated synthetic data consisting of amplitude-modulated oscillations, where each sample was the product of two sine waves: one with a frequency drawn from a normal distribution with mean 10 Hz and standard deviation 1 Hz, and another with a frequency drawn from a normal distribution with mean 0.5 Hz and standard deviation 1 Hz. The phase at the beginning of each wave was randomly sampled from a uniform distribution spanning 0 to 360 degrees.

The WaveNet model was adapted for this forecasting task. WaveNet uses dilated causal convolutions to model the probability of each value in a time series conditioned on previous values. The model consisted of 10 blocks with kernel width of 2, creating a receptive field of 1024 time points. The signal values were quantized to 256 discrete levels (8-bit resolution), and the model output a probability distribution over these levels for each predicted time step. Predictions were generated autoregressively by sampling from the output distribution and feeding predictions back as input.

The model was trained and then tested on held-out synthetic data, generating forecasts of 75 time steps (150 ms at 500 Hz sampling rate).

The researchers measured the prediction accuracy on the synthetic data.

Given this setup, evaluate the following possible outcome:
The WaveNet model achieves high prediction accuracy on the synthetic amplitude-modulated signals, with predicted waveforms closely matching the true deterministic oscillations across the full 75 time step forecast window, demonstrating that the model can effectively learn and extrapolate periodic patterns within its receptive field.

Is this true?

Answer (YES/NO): YES